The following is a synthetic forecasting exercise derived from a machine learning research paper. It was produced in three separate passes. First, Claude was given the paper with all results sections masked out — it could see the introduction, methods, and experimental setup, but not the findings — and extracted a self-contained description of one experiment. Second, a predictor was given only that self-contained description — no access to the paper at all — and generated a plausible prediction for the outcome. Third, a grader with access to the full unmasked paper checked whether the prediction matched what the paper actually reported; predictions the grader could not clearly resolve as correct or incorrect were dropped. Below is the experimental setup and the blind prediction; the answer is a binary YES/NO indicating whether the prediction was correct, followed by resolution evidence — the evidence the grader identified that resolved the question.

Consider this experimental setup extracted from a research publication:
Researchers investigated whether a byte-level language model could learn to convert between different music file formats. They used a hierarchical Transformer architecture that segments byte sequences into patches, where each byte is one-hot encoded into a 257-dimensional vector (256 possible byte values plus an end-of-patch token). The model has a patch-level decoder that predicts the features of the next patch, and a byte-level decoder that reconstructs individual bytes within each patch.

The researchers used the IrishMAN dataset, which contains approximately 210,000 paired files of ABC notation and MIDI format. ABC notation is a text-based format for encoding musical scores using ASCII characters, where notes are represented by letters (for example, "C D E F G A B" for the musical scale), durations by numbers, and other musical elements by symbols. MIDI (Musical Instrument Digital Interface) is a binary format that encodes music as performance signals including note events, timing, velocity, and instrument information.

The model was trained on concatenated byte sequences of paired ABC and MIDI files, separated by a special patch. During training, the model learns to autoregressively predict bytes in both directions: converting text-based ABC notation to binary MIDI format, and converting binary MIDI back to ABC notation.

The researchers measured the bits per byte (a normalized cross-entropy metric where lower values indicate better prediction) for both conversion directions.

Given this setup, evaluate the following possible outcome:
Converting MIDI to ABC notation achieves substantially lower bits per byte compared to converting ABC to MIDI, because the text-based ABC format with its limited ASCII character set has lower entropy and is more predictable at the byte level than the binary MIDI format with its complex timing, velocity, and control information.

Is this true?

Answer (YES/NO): NO